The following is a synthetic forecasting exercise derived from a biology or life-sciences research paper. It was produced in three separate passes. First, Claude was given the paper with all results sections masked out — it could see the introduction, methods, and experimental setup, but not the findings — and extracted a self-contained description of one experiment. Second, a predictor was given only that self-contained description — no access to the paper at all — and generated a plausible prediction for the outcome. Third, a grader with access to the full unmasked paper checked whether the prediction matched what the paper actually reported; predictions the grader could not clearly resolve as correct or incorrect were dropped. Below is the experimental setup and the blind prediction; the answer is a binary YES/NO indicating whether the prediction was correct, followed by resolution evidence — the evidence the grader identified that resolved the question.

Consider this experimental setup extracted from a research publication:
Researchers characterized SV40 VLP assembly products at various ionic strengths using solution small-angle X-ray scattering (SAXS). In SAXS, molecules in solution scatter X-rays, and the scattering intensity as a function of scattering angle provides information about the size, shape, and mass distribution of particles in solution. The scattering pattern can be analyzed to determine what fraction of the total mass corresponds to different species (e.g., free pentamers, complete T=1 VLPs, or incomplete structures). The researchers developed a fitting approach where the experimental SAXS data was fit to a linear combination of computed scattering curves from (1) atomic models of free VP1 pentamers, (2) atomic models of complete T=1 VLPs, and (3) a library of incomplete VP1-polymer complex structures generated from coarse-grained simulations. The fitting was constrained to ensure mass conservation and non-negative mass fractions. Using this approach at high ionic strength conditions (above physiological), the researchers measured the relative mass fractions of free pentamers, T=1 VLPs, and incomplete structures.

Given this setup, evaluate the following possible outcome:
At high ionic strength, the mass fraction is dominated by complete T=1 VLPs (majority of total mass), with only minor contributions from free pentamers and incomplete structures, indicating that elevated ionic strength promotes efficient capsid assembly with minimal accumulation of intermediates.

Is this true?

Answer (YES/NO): NO